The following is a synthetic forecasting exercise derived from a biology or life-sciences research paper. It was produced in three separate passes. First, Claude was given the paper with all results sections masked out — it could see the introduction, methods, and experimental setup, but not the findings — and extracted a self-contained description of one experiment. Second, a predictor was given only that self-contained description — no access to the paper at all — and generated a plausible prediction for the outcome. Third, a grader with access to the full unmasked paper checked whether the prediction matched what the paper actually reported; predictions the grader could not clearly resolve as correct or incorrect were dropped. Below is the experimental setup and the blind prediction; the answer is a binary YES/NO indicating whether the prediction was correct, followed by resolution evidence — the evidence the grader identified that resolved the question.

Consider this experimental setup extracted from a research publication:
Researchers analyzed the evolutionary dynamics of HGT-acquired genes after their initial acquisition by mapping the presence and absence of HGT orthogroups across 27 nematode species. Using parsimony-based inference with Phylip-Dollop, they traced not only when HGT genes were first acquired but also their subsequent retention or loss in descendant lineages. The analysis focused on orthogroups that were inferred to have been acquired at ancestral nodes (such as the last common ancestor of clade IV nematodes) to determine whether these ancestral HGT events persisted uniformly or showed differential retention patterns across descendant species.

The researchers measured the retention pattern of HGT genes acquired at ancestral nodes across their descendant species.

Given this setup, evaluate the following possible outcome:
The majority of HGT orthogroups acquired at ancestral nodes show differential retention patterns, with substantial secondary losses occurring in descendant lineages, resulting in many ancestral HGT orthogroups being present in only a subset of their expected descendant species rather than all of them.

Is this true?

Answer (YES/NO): YES